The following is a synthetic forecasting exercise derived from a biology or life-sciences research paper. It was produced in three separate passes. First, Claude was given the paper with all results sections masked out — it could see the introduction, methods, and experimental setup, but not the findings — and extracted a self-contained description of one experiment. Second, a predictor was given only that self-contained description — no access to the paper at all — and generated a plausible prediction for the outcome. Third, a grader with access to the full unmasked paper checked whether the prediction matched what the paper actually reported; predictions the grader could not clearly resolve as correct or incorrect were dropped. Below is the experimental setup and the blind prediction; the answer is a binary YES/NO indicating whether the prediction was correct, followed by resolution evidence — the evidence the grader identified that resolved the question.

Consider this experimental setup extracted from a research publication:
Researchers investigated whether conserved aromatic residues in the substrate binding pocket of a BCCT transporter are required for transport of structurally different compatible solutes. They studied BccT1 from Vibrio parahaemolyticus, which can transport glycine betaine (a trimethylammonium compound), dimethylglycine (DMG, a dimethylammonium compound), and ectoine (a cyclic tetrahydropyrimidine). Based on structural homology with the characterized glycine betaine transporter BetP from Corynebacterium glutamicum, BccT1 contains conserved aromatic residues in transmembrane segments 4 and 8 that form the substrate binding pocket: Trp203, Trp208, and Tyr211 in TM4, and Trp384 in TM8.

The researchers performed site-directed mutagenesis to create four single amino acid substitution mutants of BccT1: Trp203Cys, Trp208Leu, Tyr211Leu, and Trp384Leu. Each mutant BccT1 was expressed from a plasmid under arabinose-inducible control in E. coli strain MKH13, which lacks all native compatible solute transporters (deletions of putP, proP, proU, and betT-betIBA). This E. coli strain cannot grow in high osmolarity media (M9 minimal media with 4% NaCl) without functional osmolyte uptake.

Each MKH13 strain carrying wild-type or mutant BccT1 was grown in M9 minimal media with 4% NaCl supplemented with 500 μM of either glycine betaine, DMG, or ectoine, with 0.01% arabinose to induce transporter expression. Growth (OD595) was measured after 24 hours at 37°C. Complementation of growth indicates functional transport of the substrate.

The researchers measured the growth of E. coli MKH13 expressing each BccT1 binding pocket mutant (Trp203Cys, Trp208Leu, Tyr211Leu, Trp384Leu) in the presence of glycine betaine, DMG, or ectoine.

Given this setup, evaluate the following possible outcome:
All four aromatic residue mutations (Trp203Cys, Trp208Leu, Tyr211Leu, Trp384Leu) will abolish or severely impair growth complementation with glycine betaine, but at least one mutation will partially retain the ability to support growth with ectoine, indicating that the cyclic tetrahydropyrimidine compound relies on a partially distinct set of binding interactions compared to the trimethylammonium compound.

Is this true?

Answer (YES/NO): NO